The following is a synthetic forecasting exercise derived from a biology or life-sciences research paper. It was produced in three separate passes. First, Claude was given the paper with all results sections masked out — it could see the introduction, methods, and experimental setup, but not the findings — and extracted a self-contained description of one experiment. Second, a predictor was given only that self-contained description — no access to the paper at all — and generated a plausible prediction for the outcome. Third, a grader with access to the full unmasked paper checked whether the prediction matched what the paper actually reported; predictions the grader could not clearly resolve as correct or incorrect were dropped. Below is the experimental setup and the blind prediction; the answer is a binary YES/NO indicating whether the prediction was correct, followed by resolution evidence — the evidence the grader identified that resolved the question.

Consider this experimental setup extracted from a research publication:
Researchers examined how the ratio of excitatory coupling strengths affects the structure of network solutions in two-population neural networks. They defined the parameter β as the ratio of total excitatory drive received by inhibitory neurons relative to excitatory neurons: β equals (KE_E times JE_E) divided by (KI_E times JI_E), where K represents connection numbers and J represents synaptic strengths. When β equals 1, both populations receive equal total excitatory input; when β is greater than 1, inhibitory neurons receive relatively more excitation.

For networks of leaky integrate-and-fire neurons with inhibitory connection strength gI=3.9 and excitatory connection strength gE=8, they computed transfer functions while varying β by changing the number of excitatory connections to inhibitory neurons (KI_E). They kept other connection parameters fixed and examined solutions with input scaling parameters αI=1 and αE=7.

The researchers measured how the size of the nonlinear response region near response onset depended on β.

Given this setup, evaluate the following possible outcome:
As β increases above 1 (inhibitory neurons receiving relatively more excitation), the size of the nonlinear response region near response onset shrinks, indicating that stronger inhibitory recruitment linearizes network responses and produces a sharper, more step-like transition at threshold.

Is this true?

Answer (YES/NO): NO